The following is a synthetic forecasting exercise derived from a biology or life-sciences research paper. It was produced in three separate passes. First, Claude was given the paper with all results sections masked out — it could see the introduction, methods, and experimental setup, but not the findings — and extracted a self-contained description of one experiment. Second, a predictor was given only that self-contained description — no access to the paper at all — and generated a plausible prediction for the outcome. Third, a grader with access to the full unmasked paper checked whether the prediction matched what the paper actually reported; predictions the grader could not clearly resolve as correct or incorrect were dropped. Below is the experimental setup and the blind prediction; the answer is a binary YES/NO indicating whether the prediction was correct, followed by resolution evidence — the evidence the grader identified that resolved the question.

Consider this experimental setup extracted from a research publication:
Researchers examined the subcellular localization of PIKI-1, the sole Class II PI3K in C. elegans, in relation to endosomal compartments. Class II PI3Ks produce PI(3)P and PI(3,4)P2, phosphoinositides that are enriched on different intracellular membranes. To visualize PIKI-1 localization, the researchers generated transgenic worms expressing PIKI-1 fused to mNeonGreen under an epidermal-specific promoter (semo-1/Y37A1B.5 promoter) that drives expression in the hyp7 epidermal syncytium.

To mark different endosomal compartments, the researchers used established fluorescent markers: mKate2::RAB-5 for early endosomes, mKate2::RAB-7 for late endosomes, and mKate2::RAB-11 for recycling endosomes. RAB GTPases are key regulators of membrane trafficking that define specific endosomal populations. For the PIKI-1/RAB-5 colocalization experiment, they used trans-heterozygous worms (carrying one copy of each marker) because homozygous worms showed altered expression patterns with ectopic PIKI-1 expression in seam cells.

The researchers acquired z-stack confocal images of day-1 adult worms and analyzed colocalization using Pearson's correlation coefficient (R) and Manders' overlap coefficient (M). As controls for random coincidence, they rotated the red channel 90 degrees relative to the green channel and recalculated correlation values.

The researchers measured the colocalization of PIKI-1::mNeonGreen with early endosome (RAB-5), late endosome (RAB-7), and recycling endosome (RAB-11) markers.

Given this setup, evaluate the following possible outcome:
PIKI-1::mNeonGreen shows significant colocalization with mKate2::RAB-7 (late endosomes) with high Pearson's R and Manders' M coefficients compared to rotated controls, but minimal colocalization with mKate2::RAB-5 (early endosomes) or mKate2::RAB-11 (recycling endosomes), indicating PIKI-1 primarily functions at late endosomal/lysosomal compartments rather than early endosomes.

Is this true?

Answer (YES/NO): NO